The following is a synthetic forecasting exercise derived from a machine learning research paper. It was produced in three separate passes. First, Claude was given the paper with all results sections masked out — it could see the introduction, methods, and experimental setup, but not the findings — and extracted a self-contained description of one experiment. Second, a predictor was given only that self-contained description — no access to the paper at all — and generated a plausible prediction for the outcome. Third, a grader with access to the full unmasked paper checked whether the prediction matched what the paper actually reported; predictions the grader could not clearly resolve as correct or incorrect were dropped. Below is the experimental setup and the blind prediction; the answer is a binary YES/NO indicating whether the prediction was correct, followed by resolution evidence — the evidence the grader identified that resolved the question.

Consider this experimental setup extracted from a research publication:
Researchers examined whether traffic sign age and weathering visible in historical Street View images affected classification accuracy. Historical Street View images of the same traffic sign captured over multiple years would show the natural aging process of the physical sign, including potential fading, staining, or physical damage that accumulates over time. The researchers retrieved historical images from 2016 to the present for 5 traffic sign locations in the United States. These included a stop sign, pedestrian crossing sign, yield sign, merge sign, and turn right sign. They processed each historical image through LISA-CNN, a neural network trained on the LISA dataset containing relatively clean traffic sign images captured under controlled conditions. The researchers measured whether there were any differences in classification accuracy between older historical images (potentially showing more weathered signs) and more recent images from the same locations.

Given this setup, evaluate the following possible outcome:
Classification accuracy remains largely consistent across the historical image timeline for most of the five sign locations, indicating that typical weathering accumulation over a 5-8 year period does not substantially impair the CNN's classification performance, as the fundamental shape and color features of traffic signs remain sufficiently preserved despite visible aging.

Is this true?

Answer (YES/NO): YES